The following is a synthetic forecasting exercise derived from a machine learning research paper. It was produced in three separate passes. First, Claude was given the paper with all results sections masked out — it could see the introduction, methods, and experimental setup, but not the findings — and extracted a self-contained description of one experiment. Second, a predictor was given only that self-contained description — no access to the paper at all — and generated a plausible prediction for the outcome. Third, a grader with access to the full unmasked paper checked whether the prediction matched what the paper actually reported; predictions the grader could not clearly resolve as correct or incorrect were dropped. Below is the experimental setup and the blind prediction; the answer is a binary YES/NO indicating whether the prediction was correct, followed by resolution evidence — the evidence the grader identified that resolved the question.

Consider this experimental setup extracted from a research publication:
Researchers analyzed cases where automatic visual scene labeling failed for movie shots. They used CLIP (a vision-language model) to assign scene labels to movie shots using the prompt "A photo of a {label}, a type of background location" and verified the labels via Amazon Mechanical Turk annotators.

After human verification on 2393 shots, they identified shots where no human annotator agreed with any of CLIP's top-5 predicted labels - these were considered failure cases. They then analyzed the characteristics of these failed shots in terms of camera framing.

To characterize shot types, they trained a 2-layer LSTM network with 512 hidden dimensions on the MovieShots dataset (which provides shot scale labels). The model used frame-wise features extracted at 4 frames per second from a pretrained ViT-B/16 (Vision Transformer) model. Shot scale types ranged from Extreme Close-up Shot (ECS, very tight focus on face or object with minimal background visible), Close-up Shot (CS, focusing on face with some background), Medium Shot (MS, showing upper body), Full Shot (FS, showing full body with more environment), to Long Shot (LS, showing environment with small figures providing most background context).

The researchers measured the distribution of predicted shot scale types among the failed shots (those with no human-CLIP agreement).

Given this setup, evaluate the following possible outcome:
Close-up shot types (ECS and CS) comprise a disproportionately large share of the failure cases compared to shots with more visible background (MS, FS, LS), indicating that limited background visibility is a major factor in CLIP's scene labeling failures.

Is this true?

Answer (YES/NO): NO